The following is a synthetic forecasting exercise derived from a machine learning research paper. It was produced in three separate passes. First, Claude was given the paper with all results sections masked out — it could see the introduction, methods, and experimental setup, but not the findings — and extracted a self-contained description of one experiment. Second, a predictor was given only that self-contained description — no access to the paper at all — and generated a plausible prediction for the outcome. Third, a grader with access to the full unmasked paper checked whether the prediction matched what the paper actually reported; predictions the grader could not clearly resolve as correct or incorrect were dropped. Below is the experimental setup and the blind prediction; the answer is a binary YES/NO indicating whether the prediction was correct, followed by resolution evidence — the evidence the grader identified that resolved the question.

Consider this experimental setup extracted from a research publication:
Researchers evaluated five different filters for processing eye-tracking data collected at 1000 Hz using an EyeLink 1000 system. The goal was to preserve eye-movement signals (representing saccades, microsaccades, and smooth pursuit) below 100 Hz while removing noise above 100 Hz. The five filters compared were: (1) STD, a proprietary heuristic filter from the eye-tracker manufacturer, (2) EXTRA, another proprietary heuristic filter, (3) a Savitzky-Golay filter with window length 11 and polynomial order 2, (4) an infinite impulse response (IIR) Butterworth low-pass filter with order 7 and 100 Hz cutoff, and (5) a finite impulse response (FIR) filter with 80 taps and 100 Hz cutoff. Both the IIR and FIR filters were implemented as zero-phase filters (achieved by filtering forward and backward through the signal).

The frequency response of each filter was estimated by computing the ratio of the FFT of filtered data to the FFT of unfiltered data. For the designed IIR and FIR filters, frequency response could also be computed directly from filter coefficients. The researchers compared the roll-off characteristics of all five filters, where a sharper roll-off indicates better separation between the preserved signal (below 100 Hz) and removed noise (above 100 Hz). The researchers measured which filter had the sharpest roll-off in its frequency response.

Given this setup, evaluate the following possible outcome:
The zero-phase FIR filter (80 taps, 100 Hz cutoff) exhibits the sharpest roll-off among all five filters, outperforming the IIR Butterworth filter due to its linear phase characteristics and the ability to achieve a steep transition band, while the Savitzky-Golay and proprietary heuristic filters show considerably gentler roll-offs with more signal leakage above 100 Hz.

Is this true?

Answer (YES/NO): YES